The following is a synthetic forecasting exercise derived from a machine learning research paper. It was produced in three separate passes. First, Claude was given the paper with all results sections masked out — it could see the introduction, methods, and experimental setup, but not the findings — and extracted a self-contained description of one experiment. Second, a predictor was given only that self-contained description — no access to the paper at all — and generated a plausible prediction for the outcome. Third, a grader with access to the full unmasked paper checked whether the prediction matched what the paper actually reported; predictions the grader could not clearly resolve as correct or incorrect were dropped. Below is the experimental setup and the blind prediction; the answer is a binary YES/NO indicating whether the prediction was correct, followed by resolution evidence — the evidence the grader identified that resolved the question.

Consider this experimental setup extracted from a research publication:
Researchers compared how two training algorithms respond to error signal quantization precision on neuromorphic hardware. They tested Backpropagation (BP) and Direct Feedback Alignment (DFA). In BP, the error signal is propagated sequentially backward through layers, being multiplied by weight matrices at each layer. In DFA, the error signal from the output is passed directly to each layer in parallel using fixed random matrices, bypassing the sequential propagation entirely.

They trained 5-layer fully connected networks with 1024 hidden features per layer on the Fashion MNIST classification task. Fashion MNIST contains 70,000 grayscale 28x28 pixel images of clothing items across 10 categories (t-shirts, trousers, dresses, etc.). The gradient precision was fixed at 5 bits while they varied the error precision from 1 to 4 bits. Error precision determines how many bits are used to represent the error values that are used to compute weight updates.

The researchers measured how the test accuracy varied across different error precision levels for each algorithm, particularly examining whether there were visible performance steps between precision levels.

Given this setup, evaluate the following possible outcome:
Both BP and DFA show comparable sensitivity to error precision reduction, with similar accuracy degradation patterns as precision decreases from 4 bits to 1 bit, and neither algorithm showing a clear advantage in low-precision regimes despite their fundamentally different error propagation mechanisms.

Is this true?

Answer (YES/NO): NO